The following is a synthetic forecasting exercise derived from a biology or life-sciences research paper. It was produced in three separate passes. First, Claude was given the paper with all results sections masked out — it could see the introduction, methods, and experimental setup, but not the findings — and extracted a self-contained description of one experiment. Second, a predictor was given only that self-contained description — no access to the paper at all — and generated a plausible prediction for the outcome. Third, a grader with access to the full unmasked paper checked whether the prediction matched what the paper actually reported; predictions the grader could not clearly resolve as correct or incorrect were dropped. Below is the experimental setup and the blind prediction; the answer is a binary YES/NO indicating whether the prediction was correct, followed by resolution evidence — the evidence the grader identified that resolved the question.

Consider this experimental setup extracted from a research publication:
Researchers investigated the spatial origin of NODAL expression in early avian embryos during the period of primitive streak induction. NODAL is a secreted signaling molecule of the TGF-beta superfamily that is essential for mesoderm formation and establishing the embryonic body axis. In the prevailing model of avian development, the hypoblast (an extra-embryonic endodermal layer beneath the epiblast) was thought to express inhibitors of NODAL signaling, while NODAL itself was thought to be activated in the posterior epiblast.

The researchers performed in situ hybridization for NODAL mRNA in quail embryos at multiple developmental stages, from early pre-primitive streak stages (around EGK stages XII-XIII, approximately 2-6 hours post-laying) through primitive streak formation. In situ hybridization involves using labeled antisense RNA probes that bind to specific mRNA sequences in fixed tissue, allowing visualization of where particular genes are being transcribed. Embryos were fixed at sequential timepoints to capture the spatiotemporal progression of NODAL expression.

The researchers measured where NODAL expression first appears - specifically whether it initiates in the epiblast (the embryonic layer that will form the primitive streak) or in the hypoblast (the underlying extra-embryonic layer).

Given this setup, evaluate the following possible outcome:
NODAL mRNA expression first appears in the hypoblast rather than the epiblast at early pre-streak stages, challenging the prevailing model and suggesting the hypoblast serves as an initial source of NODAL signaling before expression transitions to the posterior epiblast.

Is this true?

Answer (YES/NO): YES